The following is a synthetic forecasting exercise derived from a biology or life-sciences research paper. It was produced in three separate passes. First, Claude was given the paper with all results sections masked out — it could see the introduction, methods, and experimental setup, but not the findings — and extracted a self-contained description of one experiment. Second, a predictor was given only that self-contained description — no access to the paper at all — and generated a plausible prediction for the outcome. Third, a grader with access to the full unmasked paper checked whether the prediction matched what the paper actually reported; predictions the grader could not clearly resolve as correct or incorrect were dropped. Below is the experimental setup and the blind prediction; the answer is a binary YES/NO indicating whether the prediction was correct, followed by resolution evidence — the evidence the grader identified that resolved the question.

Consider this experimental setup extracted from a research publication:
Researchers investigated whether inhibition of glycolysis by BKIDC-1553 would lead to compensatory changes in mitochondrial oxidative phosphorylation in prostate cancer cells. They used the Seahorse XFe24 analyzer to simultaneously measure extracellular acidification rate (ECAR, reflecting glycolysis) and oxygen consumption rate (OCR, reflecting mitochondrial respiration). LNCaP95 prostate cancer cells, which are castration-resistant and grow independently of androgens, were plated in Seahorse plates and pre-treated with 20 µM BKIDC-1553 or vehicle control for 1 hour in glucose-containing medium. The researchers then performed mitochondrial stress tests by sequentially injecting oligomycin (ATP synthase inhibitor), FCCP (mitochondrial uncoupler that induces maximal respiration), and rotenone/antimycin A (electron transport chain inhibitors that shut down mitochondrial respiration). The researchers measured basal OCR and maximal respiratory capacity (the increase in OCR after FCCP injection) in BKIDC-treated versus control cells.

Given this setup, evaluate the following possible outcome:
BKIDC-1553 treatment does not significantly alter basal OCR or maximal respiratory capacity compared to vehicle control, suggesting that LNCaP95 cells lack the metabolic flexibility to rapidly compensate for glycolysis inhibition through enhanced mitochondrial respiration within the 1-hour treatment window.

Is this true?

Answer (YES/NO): YES